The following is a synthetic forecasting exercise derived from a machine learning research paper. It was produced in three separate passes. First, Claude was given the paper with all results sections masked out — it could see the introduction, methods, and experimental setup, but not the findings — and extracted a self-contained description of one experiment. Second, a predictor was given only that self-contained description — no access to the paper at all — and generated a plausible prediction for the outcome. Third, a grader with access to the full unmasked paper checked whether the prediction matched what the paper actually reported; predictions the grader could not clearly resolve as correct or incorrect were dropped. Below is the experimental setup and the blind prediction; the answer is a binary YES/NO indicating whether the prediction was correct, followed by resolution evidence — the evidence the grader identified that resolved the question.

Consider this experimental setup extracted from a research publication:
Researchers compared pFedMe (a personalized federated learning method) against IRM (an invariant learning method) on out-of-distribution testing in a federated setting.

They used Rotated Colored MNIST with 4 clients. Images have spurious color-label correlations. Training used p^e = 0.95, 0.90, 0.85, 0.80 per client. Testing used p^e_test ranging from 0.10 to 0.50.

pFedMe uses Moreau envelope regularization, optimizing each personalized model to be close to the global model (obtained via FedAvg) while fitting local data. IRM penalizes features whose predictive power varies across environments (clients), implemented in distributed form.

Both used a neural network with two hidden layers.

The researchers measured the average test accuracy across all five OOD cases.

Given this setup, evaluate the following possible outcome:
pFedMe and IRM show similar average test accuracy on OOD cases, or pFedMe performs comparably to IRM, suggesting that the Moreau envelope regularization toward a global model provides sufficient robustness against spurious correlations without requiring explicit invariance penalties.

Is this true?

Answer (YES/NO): NO